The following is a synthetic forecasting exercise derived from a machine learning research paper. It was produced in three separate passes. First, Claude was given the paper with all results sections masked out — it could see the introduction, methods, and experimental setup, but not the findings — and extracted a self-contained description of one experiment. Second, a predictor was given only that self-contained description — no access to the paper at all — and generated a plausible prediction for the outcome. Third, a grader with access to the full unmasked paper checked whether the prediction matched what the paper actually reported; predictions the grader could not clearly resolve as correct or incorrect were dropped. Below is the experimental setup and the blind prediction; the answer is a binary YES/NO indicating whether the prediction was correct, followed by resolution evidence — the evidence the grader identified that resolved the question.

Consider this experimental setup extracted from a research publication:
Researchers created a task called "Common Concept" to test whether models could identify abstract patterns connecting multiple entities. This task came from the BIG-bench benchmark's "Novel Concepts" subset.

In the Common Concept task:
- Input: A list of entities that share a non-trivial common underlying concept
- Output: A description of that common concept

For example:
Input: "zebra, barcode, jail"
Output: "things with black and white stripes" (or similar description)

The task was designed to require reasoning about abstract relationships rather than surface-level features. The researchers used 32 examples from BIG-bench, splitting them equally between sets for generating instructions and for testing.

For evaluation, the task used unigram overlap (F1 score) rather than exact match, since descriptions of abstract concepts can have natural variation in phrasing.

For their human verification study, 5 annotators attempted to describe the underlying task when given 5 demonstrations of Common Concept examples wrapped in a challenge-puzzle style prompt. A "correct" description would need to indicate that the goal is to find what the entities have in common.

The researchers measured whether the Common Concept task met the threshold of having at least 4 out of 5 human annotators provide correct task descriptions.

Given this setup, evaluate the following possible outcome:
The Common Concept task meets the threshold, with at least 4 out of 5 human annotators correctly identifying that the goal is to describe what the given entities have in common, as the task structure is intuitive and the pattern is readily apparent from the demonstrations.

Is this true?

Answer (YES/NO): YES